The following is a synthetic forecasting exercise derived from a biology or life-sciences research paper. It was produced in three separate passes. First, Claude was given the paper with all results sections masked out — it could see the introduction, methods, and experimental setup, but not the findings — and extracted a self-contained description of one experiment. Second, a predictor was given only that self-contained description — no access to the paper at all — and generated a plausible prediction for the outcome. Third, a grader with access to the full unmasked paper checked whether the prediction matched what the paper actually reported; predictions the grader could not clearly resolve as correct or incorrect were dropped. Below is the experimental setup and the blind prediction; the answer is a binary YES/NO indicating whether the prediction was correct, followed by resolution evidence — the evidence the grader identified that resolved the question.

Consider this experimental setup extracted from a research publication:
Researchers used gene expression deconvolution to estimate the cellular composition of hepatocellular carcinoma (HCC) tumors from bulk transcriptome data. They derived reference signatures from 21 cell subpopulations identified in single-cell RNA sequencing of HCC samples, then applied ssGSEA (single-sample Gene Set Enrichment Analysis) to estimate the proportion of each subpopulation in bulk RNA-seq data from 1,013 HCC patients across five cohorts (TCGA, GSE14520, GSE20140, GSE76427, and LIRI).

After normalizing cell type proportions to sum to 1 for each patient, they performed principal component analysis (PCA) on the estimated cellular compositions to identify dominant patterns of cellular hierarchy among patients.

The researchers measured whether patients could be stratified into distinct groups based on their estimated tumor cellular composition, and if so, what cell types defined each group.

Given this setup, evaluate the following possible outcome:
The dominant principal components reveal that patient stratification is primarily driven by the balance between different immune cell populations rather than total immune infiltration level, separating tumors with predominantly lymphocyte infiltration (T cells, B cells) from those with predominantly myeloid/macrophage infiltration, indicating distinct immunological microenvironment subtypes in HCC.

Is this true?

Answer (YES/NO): NO